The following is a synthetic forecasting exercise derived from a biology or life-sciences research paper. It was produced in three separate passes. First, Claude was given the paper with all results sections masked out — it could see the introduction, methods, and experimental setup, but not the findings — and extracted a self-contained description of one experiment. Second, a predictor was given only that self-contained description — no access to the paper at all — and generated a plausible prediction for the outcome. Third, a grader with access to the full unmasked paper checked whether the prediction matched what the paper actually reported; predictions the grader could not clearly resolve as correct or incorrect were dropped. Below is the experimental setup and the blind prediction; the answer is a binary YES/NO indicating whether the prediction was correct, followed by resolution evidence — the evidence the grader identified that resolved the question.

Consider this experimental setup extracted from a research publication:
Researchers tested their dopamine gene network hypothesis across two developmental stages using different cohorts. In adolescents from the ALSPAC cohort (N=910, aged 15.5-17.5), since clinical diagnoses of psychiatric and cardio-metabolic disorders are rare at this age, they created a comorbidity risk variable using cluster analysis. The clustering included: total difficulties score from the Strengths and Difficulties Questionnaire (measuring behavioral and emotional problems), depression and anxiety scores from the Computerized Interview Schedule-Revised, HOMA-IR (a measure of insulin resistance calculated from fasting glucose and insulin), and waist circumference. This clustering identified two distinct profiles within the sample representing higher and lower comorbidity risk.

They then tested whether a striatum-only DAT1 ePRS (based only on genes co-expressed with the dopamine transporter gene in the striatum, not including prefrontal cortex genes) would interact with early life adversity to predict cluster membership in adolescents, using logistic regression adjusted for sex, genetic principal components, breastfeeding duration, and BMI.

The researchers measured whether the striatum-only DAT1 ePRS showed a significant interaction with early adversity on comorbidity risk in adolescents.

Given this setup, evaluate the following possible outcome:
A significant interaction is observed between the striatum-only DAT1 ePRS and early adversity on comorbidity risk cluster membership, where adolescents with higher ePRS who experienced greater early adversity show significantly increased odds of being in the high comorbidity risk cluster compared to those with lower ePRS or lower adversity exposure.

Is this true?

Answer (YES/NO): YES